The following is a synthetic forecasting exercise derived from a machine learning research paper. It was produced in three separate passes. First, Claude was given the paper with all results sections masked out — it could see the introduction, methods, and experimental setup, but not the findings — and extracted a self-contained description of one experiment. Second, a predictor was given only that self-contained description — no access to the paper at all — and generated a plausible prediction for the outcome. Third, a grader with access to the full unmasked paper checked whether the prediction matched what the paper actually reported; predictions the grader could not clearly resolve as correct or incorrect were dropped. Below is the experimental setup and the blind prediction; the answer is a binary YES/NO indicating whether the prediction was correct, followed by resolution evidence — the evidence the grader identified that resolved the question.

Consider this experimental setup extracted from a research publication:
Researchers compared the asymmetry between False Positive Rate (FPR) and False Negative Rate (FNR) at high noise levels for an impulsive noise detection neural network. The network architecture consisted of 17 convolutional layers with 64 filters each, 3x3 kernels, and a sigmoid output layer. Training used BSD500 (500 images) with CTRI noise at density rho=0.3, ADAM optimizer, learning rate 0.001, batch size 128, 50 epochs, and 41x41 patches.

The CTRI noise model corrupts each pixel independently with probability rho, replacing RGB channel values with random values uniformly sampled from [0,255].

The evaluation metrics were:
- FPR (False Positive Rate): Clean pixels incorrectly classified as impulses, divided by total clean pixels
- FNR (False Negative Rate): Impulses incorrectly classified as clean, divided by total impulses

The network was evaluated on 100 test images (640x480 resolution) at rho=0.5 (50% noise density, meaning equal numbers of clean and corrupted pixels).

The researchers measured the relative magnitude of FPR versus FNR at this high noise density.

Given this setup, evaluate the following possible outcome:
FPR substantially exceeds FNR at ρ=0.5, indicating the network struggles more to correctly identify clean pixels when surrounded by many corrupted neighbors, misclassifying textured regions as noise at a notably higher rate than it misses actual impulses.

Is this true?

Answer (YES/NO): NO